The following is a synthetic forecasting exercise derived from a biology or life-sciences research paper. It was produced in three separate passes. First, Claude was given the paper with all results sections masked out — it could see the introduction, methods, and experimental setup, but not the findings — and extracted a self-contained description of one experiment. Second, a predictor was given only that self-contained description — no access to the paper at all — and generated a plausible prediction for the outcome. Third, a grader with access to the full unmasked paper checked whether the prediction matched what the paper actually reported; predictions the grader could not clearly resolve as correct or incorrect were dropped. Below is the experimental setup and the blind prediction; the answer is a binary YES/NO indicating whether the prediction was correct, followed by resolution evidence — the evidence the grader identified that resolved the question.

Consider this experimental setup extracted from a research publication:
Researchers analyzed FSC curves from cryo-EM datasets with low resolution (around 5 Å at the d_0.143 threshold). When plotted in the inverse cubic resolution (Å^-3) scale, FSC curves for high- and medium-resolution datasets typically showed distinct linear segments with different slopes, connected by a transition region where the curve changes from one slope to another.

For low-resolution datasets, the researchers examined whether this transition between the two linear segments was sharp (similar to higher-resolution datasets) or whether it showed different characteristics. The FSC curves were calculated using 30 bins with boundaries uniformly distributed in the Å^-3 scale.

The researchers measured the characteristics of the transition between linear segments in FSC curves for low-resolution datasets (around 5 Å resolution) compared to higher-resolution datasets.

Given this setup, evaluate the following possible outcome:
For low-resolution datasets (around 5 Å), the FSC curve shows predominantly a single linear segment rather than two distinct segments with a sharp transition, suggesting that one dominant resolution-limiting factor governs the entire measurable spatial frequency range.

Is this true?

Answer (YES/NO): NO